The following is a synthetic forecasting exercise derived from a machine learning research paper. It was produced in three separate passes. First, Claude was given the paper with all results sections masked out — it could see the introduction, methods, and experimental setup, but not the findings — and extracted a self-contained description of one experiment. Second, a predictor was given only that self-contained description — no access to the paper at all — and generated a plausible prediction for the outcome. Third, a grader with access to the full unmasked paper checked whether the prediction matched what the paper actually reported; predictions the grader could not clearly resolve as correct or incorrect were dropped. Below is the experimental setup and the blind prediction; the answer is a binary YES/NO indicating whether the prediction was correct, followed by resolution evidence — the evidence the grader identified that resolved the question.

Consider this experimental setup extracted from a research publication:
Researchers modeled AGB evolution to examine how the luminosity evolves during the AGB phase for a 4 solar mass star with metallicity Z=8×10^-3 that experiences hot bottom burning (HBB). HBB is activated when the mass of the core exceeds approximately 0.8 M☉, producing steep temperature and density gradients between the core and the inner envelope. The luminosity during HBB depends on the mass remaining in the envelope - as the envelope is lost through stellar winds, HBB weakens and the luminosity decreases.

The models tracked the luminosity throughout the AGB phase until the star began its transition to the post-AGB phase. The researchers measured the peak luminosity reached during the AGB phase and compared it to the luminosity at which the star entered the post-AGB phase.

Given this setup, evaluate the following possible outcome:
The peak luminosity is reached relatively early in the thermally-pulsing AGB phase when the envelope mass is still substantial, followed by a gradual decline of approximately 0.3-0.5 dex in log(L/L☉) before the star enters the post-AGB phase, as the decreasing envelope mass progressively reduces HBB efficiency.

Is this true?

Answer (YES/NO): NO